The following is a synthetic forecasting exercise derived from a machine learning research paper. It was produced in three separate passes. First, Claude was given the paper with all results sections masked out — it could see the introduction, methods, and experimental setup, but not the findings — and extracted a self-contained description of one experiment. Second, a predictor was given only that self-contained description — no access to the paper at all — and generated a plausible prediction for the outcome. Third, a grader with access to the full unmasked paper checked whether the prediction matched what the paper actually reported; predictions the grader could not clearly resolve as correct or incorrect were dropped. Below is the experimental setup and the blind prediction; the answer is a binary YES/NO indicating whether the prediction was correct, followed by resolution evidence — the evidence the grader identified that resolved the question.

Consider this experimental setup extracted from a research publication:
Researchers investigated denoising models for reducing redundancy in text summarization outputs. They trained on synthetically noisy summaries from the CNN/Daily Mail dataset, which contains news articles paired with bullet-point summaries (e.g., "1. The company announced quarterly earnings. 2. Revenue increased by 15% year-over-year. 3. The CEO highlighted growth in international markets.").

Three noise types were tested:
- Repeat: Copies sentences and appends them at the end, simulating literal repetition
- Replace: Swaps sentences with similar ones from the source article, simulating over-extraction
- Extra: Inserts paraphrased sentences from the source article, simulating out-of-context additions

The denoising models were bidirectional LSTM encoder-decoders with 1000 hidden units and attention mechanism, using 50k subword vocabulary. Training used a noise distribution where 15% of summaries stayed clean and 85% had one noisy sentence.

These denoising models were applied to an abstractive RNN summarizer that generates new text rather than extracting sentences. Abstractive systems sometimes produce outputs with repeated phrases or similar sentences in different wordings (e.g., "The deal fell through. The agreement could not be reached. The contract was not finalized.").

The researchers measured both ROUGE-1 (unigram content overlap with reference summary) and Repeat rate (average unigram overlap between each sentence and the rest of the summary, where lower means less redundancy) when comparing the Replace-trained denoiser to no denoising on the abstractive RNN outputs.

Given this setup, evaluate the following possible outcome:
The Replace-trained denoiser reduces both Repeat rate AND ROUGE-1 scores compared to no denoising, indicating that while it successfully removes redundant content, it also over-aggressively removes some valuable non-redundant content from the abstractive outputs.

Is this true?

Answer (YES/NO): YES